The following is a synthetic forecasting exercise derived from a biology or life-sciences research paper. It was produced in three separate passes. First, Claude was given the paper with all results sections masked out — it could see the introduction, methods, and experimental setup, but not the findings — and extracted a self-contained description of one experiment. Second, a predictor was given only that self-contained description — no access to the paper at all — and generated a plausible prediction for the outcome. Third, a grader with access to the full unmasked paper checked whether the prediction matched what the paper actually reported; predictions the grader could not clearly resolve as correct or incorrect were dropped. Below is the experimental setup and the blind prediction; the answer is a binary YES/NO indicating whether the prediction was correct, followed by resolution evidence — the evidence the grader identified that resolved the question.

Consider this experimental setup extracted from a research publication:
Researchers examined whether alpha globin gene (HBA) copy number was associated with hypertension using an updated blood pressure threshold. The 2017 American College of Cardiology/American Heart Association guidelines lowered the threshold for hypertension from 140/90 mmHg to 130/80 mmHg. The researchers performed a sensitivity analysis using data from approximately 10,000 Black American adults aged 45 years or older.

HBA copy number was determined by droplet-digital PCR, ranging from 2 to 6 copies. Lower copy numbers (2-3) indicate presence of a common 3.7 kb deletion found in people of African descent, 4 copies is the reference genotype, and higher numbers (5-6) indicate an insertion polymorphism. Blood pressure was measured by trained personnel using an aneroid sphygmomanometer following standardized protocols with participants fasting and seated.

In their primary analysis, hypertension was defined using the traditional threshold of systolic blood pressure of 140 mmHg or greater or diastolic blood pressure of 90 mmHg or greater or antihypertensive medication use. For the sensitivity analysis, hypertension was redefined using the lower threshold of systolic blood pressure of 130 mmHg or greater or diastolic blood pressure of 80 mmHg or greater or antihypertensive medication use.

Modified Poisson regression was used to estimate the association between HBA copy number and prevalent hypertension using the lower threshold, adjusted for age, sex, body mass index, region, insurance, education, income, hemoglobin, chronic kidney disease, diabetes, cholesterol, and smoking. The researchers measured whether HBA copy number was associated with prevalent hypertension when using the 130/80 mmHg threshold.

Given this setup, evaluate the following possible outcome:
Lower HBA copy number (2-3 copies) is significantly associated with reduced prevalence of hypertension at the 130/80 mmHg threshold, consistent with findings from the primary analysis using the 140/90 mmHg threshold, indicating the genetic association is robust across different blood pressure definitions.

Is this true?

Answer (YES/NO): NO